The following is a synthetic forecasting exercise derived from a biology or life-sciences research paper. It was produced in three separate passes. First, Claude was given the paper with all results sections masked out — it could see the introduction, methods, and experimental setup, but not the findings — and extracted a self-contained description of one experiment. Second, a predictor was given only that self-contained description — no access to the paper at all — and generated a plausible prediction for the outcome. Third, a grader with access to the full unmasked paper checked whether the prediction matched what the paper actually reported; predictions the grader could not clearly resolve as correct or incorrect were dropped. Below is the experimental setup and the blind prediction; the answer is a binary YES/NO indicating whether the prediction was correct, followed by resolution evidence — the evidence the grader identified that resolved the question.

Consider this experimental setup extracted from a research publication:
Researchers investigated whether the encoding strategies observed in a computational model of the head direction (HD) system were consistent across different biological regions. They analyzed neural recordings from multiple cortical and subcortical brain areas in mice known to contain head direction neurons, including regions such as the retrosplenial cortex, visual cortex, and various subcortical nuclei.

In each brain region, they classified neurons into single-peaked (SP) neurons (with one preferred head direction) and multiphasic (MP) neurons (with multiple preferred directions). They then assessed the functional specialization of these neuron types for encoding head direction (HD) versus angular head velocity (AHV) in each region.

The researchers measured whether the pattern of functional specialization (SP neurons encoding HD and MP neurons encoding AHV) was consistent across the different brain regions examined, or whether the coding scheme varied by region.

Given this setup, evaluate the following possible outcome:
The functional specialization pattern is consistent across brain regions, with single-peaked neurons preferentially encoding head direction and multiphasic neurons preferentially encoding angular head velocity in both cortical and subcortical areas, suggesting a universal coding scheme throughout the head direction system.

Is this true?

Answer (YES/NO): NO